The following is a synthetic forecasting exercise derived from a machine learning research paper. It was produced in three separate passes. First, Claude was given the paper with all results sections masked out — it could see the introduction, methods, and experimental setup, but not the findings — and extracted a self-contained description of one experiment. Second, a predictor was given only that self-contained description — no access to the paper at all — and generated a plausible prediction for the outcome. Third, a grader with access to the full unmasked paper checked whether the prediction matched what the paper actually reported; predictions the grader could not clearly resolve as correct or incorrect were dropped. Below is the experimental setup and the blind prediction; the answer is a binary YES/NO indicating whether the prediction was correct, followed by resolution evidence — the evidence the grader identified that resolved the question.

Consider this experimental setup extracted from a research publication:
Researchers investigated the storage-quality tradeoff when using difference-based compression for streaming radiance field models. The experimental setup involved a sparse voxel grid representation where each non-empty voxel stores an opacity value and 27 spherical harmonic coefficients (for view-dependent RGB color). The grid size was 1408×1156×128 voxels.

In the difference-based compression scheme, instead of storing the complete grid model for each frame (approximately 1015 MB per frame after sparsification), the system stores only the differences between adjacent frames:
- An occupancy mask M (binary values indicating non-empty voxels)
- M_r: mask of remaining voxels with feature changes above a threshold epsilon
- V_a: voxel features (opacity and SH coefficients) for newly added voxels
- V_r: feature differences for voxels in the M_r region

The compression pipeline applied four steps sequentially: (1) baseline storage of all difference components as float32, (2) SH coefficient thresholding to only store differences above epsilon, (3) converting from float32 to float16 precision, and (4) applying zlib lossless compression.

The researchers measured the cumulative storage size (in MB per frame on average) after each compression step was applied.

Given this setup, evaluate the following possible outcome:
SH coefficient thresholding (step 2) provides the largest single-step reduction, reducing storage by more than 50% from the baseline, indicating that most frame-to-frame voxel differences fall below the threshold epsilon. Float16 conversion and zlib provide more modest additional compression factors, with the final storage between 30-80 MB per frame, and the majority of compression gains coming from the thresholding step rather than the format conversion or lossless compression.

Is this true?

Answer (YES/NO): NO